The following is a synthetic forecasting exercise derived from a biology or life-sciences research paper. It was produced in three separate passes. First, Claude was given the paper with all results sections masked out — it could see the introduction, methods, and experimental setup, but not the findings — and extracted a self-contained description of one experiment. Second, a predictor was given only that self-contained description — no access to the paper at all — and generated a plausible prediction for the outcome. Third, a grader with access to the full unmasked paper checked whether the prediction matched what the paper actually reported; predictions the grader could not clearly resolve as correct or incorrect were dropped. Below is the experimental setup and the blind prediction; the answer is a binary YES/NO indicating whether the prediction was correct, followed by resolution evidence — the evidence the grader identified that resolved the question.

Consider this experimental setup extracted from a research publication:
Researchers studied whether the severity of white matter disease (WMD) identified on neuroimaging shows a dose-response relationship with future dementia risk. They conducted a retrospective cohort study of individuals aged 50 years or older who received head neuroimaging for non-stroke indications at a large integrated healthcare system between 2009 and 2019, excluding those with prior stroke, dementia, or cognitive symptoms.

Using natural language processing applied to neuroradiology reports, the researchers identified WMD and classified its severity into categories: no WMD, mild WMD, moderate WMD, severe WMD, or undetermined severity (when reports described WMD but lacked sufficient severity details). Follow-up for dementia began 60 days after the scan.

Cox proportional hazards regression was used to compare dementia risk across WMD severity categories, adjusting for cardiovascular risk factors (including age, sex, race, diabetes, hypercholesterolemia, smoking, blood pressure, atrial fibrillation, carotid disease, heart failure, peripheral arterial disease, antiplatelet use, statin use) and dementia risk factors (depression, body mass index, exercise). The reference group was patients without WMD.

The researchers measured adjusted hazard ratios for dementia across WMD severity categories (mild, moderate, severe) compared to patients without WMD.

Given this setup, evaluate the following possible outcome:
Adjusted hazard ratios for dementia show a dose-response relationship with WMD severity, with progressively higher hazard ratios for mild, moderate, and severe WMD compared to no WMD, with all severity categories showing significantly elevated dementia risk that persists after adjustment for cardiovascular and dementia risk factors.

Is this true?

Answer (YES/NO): YES